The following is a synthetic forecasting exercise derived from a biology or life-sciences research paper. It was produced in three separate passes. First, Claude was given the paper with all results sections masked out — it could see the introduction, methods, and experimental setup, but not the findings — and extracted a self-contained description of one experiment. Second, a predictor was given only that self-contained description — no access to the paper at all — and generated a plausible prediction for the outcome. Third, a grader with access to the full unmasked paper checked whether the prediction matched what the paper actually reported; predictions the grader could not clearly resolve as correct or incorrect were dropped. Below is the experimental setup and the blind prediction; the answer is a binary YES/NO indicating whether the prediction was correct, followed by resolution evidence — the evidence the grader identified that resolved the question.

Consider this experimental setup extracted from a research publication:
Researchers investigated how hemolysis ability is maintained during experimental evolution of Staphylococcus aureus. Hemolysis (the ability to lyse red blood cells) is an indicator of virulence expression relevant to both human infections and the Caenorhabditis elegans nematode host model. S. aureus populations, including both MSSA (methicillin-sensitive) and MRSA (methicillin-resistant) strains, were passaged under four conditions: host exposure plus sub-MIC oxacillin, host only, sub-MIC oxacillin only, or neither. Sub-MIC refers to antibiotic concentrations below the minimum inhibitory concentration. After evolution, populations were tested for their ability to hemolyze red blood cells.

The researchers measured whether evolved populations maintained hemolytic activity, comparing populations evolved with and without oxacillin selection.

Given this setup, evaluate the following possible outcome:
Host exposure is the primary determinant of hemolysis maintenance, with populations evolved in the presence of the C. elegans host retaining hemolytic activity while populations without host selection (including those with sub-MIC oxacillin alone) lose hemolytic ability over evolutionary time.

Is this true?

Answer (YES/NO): NO